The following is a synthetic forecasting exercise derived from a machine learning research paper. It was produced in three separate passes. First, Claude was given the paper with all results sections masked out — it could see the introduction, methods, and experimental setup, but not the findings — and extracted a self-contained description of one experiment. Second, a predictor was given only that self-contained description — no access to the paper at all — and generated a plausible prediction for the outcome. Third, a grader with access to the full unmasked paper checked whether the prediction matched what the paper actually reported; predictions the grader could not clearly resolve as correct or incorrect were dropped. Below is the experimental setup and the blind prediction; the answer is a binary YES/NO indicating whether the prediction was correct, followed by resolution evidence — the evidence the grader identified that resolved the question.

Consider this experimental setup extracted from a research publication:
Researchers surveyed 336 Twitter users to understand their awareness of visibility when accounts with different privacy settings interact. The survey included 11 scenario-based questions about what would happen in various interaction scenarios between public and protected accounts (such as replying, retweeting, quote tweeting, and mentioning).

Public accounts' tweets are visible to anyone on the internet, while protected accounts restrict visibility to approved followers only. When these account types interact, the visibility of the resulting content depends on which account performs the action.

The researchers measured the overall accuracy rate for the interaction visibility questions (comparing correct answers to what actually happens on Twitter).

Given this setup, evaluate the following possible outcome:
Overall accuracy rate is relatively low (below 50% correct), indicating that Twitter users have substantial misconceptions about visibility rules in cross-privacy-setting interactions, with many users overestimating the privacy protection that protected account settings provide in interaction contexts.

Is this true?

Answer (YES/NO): NO